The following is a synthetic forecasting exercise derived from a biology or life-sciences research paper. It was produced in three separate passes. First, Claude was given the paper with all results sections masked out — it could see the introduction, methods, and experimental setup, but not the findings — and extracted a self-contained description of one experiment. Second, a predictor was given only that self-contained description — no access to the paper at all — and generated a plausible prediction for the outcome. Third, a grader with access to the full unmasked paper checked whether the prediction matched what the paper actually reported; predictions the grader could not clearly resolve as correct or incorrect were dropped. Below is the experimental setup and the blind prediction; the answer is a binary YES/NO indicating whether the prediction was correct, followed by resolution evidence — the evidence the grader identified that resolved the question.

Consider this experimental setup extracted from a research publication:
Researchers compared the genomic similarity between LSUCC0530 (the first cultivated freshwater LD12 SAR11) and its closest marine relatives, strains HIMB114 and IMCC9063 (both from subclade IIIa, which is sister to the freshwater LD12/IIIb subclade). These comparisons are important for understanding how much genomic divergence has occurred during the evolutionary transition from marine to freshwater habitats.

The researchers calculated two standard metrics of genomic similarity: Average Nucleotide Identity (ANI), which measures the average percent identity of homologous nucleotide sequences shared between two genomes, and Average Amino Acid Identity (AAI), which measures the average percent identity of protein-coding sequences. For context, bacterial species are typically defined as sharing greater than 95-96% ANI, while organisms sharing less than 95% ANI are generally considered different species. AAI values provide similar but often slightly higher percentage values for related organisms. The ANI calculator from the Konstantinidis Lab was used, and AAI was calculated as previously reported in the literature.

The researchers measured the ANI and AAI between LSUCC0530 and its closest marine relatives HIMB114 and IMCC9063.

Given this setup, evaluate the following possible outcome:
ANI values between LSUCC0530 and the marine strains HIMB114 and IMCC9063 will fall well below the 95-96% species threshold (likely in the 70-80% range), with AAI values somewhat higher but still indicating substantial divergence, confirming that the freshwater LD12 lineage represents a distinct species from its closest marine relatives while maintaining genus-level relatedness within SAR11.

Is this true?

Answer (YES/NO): YES